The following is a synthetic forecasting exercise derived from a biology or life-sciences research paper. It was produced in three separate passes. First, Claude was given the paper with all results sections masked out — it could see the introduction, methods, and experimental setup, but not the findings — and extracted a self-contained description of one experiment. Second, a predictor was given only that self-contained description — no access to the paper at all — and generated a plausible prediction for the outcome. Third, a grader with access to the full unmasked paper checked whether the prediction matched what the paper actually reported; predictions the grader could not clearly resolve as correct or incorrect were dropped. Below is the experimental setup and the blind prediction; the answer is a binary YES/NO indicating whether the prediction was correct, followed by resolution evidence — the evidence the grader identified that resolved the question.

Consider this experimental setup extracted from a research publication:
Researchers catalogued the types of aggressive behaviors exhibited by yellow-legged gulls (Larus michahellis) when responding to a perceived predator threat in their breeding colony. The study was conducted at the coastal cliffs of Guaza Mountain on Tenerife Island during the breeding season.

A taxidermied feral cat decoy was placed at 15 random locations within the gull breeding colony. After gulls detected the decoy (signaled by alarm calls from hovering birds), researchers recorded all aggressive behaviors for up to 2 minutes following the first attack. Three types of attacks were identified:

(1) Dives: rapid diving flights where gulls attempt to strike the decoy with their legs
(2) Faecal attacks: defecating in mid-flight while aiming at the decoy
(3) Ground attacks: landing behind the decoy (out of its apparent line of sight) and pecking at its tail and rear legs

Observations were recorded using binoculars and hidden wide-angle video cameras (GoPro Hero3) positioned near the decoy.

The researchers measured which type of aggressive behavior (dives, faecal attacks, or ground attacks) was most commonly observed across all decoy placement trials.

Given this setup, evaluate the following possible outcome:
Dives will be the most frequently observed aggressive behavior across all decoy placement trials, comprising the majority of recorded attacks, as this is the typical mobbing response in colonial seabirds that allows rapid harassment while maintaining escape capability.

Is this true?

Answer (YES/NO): YES